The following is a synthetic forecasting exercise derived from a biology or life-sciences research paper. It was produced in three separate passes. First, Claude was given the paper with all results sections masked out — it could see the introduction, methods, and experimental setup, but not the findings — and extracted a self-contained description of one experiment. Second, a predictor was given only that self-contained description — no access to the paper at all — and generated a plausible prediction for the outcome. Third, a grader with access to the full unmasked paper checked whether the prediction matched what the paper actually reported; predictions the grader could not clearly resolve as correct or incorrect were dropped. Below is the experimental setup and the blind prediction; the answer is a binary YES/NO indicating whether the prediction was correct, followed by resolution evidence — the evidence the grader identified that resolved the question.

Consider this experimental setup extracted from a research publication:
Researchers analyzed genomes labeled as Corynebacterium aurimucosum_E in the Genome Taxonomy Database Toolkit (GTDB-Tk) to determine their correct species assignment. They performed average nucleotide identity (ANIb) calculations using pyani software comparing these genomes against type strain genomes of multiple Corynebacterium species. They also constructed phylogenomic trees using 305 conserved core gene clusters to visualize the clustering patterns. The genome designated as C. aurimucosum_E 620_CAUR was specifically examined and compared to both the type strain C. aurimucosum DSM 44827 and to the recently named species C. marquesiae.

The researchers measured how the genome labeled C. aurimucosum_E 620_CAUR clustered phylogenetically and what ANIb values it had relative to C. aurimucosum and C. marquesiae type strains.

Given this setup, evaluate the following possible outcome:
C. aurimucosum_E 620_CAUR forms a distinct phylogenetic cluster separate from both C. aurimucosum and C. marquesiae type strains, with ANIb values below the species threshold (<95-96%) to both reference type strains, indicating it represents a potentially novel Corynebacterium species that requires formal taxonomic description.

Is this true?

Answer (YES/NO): NO